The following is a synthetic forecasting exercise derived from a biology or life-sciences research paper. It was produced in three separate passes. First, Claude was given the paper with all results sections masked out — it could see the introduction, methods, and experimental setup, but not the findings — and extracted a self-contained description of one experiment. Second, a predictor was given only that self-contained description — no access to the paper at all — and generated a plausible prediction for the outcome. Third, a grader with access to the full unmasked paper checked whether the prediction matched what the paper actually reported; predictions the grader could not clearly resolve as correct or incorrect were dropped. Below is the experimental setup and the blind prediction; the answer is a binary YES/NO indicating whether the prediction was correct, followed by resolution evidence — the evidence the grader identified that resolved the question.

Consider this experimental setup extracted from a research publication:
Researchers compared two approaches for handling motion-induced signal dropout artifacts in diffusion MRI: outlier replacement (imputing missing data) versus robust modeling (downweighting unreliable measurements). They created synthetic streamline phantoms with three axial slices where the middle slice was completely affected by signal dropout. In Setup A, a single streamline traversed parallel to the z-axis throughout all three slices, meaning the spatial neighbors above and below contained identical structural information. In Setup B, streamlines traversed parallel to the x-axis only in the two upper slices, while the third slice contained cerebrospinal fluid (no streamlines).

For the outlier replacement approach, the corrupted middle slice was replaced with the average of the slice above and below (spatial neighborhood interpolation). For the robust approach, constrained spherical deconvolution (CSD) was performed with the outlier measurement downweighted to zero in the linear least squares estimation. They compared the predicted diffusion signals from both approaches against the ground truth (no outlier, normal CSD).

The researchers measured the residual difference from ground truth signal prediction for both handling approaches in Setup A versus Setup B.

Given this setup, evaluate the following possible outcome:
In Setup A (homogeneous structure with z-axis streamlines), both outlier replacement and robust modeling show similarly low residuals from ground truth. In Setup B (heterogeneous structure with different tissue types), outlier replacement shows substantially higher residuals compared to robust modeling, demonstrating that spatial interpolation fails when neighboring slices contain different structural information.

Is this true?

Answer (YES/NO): NO